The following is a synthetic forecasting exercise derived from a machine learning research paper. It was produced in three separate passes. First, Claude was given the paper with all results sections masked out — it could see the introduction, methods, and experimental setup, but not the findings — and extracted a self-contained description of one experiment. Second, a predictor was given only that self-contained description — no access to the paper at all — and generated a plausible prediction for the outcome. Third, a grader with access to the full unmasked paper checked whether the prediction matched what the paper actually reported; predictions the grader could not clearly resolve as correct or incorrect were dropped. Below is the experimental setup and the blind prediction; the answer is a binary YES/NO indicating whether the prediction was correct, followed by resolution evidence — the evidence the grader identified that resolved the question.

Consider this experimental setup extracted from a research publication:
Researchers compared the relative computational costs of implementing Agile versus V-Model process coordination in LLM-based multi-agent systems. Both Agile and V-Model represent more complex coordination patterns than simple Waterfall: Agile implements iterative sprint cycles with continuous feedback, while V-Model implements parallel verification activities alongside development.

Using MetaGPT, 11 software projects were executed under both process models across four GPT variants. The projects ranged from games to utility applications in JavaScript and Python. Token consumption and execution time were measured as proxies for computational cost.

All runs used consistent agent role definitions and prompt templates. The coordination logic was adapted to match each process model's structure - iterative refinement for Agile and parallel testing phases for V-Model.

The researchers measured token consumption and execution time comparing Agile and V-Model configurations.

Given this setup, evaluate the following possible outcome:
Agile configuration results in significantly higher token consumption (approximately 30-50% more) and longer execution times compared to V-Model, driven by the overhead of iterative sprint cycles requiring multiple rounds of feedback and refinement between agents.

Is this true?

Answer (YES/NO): NO